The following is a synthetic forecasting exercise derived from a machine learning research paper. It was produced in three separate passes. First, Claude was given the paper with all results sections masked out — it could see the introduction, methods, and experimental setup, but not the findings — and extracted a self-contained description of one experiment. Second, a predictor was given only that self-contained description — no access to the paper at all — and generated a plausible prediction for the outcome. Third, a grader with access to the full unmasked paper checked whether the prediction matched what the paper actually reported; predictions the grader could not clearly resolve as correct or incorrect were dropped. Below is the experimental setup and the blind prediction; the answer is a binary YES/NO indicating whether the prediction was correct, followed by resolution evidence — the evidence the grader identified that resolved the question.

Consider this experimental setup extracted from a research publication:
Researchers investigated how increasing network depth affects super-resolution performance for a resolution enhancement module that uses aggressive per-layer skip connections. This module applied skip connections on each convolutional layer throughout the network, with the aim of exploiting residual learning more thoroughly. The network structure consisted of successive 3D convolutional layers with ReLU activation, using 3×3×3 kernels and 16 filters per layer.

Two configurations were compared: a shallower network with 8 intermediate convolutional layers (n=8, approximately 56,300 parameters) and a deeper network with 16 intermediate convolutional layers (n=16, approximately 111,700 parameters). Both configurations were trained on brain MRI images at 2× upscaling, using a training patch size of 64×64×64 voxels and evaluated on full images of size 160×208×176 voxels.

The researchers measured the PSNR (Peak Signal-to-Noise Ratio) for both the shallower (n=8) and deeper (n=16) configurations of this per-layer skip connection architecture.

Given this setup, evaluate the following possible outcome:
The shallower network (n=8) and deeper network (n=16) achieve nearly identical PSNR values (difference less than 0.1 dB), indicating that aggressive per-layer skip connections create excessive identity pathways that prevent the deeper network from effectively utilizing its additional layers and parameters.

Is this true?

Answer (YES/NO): YES